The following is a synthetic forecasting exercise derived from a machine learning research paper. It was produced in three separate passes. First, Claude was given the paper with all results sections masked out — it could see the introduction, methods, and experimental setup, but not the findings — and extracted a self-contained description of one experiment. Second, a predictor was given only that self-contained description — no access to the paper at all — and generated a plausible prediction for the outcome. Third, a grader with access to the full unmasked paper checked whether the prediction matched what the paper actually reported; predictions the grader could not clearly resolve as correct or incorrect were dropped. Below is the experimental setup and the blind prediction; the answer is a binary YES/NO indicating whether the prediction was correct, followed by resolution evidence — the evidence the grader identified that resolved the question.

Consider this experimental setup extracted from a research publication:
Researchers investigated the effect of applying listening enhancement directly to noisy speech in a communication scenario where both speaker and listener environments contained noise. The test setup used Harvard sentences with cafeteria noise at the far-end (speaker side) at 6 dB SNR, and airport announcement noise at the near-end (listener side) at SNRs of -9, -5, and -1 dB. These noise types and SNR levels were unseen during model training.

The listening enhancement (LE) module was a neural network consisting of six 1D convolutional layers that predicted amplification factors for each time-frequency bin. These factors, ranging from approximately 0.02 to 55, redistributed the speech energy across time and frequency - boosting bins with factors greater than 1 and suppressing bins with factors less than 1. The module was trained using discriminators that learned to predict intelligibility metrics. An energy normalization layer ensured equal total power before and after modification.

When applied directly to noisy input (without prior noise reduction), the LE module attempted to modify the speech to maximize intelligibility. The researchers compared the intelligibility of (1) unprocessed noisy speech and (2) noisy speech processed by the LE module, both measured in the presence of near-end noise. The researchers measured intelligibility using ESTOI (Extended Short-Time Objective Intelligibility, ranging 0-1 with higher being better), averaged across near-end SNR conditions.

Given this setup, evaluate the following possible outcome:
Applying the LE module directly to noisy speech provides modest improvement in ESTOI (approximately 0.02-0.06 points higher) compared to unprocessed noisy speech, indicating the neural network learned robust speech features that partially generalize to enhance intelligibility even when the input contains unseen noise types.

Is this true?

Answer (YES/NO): NO